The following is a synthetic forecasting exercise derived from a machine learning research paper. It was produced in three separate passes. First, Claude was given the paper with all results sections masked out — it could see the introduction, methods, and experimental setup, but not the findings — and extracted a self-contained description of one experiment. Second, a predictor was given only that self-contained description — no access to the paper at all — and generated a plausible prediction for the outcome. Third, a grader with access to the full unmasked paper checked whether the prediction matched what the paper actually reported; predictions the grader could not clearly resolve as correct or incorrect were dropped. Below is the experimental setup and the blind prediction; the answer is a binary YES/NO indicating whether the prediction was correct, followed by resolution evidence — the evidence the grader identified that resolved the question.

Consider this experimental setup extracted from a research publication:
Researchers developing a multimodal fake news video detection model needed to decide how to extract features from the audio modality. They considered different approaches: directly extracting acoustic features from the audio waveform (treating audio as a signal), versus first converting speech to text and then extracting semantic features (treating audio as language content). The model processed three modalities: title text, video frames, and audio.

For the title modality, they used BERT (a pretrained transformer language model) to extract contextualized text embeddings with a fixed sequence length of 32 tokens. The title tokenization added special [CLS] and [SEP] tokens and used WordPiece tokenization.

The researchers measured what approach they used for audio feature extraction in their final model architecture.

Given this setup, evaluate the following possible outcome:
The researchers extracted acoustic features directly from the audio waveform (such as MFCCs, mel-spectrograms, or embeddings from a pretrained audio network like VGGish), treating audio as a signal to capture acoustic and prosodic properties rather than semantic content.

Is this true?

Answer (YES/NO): NO